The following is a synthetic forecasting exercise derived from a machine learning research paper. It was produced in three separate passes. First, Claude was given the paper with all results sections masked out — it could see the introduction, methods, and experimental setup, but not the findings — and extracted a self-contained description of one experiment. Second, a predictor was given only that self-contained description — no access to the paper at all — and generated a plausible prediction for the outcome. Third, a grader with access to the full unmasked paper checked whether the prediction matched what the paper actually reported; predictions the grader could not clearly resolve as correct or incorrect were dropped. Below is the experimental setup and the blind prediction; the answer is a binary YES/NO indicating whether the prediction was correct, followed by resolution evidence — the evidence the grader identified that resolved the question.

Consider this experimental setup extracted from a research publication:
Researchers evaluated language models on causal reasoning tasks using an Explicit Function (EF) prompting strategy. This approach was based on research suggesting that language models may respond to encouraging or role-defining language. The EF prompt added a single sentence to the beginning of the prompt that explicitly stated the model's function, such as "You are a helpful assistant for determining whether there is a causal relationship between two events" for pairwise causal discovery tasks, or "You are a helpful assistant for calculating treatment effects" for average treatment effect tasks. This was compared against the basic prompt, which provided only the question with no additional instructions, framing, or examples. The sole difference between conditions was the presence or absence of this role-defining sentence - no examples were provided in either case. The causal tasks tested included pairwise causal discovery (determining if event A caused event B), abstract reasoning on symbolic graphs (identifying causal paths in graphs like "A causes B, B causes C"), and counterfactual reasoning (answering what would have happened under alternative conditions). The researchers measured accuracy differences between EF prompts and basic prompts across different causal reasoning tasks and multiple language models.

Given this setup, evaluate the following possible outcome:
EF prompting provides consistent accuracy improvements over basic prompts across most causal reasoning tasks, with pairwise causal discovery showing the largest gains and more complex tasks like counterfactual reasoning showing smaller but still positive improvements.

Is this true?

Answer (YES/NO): NO